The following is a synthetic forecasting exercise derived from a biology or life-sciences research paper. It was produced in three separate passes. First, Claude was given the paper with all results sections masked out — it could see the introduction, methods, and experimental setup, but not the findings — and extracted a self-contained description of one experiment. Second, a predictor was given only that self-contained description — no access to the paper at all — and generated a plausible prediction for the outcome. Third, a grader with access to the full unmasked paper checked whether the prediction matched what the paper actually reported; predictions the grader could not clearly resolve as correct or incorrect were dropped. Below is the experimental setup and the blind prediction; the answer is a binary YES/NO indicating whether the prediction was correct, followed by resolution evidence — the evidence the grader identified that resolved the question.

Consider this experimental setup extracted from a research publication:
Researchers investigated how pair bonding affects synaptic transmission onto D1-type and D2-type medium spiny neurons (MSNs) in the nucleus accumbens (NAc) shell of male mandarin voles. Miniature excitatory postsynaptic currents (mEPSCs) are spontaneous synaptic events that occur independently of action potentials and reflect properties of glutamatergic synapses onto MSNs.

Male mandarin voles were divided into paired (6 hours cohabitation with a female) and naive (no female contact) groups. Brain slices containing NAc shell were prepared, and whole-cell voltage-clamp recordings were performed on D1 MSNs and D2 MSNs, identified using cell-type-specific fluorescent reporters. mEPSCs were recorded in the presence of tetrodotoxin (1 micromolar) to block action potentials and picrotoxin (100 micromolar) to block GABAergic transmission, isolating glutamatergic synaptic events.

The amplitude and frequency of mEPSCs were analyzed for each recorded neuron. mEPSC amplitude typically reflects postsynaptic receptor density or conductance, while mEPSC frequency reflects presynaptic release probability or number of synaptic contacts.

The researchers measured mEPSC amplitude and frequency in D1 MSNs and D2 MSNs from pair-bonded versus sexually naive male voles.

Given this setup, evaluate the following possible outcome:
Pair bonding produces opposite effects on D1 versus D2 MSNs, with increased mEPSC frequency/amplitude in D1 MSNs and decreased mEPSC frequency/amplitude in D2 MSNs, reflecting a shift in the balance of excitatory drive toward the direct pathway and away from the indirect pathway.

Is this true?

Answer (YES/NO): NO